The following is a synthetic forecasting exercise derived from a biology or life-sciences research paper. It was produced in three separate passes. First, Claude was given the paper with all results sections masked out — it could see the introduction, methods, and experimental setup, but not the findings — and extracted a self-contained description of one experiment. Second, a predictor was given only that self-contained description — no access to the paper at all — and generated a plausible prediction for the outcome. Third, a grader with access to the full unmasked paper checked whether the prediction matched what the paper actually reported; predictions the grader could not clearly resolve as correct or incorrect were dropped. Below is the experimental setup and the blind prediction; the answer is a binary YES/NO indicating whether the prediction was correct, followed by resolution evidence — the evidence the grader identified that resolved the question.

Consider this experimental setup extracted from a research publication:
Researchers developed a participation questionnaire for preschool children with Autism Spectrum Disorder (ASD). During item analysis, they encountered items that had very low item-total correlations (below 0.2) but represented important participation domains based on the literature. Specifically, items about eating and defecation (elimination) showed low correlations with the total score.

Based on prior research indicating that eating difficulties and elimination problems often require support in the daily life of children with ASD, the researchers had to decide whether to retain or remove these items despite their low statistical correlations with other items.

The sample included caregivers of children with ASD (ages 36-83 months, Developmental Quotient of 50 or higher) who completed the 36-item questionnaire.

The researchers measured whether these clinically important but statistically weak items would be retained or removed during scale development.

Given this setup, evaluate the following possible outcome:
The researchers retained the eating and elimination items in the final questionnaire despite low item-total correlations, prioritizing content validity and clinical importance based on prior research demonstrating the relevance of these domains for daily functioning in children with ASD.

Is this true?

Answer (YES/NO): YES